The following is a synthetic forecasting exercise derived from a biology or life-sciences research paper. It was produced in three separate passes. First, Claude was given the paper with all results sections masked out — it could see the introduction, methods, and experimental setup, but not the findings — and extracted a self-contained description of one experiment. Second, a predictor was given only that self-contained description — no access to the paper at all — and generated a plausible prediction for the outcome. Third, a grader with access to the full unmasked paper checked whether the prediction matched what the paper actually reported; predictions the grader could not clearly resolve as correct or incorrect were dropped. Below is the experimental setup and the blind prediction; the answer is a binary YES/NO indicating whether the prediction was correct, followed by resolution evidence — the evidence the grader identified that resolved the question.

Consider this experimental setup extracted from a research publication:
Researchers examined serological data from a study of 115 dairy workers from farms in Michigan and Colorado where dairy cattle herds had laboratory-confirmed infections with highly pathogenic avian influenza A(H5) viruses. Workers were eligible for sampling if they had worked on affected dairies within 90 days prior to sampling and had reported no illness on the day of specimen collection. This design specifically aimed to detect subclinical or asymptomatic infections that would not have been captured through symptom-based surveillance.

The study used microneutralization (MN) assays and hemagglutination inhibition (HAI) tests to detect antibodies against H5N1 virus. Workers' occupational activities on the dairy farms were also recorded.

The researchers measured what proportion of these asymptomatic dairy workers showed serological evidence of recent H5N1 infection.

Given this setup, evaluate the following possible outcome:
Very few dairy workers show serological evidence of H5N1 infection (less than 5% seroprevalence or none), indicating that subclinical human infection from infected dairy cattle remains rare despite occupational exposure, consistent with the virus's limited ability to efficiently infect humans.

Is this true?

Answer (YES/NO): NO